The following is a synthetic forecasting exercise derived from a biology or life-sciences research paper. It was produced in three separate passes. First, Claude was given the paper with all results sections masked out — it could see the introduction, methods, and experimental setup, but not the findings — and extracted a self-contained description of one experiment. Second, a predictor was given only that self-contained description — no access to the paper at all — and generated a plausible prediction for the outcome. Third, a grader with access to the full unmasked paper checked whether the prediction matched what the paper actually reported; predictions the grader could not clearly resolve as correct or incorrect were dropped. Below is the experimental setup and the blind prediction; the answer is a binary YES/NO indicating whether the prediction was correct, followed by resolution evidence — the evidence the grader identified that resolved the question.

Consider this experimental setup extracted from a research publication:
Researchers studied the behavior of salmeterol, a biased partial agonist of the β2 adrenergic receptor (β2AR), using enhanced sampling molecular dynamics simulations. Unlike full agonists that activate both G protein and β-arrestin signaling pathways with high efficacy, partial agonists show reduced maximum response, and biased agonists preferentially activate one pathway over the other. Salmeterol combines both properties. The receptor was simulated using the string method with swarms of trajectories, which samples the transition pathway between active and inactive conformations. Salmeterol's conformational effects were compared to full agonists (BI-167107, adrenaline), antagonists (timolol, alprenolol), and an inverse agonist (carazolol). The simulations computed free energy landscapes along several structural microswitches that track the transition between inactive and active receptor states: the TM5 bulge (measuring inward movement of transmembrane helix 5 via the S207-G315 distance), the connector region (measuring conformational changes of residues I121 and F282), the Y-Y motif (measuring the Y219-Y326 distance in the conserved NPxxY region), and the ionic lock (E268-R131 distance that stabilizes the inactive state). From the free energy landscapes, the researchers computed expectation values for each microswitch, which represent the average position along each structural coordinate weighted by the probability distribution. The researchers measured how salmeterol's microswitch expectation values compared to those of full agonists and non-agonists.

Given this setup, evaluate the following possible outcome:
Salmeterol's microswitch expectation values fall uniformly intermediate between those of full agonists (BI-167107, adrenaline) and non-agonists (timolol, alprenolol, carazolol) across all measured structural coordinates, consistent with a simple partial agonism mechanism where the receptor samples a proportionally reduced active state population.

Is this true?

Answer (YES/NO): NO